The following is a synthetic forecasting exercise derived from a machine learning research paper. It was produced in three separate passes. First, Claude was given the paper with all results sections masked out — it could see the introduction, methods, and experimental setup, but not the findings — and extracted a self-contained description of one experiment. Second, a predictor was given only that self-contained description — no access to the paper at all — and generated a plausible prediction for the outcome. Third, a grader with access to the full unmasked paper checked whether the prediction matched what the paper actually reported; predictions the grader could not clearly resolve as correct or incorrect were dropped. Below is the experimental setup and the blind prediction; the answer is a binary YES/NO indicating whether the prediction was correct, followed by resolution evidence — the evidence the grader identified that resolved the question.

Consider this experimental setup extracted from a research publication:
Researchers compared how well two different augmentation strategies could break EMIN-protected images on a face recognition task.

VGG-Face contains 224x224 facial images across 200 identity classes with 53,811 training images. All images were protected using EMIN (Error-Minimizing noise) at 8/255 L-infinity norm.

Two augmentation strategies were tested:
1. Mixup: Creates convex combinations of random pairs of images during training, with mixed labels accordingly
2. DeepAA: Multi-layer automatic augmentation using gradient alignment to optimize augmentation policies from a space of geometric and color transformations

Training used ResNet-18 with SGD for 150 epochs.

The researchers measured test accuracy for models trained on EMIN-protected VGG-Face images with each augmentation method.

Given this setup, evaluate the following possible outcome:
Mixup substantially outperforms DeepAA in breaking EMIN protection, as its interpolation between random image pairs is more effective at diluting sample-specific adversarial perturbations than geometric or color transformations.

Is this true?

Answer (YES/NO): NO